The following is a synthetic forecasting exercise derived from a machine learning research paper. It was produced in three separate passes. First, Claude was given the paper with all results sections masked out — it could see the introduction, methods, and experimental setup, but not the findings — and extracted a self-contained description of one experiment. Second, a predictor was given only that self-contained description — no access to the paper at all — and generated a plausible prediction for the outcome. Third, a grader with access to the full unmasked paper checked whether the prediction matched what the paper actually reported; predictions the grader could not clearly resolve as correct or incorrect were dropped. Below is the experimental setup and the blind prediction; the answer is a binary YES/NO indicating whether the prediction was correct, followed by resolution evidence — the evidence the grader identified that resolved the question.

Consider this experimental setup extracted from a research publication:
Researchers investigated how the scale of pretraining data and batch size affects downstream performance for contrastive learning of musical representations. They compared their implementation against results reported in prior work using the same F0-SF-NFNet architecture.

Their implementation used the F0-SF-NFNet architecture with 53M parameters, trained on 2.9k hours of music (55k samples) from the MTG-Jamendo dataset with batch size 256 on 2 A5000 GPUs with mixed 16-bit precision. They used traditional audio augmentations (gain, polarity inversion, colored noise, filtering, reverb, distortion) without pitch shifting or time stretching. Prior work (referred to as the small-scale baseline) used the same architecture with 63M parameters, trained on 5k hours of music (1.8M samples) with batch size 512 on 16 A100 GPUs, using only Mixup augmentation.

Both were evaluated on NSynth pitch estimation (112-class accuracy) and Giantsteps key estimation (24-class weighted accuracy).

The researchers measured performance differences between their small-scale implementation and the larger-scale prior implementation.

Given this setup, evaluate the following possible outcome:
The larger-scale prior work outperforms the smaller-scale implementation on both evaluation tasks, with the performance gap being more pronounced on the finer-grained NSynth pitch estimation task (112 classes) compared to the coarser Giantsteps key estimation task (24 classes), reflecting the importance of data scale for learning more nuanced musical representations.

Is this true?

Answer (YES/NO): NO